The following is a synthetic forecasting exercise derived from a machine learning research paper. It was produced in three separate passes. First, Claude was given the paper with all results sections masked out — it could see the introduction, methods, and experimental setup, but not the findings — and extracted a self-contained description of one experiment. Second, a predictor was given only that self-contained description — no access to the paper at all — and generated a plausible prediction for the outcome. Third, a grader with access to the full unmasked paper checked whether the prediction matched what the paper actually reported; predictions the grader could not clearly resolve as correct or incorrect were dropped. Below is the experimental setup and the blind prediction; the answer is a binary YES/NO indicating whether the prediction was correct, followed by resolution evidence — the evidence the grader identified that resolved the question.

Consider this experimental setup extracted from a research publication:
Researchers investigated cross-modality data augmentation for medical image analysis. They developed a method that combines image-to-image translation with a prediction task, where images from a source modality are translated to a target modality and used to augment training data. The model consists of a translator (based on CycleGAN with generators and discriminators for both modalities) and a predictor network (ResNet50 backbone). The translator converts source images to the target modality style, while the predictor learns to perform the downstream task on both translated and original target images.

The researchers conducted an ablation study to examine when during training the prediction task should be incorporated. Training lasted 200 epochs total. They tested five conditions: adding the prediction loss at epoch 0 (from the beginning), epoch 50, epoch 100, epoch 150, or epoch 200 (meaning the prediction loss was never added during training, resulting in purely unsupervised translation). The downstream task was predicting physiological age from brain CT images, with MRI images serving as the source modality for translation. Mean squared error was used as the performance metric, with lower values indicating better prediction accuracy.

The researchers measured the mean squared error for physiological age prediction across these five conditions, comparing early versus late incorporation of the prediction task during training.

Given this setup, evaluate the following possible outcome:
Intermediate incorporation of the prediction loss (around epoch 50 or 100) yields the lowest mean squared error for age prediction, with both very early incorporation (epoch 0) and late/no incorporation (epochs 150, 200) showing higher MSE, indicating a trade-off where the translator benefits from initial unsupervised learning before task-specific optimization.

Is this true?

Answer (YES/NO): NO